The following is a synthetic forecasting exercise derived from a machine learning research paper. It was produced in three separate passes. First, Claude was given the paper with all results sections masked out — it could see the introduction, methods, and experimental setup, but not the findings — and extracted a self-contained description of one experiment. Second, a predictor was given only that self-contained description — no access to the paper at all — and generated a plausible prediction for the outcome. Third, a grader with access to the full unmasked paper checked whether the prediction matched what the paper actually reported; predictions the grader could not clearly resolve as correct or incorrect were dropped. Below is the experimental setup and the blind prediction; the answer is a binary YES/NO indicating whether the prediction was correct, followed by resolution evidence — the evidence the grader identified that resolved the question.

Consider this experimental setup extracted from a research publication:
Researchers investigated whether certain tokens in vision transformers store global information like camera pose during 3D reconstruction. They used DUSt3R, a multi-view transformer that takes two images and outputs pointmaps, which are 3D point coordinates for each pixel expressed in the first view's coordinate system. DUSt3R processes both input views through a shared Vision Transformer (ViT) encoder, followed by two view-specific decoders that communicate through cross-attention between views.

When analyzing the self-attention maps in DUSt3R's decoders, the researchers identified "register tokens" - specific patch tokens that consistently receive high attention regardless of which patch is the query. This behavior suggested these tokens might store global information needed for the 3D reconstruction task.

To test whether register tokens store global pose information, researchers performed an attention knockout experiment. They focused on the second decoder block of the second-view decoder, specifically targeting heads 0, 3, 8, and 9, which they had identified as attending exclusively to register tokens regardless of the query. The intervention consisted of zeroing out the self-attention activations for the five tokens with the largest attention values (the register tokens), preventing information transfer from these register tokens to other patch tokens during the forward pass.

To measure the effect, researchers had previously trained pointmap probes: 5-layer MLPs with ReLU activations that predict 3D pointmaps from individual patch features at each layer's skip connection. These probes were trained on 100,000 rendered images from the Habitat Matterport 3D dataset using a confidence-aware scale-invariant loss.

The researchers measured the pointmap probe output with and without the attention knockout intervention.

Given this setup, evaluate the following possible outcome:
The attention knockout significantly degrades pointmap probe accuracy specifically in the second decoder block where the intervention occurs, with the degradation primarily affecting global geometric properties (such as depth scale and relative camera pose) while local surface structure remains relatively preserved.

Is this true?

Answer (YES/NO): NO